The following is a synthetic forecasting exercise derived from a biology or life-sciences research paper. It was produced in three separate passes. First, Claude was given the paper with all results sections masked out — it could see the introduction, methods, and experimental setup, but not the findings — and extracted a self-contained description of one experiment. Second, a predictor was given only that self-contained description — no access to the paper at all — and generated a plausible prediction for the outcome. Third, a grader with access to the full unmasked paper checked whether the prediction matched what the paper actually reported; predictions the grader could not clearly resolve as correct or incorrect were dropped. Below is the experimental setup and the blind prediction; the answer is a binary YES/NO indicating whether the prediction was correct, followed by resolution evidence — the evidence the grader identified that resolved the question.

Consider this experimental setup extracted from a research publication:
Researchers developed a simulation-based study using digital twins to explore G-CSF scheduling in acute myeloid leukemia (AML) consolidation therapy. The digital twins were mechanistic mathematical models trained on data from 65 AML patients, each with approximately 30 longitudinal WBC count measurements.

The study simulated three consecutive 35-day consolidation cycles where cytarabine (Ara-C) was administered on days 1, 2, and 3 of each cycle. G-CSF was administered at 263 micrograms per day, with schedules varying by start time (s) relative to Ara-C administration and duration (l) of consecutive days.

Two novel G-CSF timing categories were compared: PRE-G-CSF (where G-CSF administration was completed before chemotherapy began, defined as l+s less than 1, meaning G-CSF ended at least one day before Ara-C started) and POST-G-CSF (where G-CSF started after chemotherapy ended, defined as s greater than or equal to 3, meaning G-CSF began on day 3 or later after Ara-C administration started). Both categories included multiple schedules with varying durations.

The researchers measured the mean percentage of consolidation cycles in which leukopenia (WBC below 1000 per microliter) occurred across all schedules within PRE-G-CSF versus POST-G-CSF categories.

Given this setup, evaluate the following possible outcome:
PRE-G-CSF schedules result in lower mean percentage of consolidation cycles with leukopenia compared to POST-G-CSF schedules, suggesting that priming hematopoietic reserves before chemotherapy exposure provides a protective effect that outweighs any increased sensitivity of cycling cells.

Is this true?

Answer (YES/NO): YES